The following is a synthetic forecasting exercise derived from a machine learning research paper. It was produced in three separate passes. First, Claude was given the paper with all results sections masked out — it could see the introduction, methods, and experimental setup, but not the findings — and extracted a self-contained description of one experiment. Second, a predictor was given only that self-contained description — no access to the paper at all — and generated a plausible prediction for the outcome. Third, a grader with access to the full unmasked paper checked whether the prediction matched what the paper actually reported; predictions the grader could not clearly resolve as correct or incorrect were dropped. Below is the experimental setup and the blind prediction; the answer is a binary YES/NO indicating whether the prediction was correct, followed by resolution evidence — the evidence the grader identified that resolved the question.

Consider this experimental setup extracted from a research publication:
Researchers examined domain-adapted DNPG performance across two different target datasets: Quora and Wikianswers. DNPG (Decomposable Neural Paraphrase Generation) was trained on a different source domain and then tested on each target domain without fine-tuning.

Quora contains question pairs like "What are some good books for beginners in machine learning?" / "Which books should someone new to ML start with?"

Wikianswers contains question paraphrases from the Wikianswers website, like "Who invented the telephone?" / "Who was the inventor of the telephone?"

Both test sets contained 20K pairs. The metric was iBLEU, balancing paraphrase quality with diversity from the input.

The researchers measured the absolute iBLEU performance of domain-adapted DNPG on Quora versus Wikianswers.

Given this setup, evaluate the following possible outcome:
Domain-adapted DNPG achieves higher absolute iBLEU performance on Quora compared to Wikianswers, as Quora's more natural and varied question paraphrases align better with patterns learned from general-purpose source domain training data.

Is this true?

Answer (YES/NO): NO